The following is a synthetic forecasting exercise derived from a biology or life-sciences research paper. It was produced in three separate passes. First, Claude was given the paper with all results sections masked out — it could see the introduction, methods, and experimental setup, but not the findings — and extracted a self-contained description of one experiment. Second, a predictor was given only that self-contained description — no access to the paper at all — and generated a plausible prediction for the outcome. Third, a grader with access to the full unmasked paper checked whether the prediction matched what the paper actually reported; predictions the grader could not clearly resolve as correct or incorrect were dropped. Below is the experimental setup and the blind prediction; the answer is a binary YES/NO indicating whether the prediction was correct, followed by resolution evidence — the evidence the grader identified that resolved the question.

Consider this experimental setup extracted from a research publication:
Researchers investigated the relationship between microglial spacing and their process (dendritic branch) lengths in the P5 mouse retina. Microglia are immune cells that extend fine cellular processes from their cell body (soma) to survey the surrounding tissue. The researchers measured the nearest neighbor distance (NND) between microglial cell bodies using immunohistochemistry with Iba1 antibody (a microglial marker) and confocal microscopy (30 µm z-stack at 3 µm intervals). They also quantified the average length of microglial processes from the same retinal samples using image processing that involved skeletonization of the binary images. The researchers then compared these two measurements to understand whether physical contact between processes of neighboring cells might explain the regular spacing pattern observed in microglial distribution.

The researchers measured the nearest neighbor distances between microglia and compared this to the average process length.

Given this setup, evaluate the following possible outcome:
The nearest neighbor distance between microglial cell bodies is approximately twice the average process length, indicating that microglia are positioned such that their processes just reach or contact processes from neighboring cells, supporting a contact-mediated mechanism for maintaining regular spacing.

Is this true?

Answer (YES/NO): NO